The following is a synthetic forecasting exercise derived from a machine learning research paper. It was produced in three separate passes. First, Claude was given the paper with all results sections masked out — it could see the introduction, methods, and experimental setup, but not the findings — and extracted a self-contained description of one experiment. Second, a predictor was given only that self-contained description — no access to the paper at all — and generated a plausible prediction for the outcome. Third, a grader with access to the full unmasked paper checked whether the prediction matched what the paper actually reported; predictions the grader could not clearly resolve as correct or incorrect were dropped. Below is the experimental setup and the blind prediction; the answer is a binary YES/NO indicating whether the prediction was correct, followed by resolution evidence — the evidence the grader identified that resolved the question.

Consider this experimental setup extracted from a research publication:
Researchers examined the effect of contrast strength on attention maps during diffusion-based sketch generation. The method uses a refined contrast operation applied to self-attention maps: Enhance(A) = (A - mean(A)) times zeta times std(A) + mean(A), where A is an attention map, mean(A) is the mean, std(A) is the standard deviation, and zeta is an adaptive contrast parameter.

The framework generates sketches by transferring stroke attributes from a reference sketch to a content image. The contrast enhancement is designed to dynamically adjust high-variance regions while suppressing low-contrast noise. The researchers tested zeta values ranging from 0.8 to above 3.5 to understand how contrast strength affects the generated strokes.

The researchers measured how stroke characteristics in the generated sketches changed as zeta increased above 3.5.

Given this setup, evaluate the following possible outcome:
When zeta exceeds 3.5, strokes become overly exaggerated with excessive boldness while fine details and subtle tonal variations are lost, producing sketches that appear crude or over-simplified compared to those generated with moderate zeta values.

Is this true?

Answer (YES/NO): NO